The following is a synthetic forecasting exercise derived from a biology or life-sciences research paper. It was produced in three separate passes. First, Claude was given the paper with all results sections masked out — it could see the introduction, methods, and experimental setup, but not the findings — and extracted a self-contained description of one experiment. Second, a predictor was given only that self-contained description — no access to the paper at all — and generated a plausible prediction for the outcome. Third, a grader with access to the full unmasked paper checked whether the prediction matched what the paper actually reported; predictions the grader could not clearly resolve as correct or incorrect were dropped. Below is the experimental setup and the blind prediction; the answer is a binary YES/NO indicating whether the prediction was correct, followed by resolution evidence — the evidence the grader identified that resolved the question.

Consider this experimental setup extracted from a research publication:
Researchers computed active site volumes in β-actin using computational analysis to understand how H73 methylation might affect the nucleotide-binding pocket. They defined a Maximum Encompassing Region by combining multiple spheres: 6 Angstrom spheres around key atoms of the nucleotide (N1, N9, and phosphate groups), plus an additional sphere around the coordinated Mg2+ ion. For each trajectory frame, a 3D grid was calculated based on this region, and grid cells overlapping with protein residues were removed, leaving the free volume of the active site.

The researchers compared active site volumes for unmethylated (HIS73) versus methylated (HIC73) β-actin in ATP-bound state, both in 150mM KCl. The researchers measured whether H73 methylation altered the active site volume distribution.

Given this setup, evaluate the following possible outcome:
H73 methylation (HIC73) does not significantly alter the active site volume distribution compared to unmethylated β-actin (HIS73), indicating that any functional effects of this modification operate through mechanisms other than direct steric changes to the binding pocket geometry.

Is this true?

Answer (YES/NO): NO